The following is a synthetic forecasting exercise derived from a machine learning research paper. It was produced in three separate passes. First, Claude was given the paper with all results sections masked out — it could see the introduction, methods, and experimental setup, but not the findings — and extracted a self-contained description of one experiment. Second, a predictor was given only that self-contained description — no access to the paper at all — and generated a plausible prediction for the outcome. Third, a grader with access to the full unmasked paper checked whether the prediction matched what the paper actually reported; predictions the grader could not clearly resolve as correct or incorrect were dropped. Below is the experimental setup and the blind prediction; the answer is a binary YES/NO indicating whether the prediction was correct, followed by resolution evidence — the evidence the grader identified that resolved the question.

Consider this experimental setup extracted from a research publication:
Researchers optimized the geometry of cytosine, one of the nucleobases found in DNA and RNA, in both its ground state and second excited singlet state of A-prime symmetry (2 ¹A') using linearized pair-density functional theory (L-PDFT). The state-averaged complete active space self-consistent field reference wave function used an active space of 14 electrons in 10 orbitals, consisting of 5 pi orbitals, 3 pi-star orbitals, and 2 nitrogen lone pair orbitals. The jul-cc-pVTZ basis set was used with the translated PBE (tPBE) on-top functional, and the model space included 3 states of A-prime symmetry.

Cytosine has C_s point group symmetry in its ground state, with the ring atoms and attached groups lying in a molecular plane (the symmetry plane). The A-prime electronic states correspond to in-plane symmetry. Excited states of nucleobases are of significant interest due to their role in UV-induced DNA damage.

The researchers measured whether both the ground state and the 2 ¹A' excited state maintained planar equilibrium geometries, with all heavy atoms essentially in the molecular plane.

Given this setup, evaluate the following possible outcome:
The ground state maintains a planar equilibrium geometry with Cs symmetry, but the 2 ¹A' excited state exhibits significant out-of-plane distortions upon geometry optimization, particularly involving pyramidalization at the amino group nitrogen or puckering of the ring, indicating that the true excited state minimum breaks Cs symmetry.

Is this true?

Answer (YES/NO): NO